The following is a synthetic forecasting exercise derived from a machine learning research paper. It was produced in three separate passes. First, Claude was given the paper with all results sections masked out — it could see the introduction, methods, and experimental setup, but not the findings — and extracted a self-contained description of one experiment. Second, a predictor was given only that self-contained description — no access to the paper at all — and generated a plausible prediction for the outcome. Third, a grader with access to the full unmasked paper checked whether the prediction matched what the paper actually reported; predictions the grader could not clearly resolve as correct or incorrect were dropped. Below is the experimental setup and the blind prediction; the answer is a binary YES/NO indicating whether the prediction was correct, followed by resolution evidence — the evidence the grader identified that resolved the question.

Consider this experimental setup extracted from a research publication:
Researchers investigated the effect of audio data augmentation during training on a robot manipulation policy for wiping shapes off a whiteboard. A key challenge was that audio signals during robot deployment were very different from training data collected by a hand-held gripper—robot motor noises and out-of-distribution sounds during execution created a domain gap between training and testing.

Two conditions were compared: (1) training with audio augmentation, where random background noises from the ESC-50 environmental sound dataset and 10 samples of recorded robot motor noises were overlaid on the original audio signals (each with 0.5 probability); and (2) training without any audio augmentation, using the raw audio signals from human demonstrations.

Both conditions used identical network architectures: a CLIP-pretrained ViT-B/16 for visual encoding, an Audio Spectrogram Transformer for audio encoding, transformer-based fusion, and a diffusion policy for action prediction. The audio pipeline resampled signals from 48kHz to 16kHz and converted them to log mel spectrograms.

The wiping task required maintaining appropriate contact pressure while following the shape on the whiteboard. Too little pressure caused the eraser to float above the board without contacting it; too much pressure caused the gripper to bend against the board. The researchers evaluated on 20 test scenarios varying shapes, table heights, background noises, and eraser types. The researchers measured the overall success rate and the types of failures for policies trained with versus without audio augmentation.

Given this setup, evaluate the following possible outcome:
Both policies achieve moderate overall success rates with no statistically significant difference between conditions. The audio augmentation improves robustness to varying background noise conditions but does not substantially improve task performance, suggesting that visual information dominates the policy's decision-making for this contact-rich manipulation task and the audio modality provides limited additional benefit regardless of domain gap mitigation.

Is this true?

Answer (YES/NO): NO